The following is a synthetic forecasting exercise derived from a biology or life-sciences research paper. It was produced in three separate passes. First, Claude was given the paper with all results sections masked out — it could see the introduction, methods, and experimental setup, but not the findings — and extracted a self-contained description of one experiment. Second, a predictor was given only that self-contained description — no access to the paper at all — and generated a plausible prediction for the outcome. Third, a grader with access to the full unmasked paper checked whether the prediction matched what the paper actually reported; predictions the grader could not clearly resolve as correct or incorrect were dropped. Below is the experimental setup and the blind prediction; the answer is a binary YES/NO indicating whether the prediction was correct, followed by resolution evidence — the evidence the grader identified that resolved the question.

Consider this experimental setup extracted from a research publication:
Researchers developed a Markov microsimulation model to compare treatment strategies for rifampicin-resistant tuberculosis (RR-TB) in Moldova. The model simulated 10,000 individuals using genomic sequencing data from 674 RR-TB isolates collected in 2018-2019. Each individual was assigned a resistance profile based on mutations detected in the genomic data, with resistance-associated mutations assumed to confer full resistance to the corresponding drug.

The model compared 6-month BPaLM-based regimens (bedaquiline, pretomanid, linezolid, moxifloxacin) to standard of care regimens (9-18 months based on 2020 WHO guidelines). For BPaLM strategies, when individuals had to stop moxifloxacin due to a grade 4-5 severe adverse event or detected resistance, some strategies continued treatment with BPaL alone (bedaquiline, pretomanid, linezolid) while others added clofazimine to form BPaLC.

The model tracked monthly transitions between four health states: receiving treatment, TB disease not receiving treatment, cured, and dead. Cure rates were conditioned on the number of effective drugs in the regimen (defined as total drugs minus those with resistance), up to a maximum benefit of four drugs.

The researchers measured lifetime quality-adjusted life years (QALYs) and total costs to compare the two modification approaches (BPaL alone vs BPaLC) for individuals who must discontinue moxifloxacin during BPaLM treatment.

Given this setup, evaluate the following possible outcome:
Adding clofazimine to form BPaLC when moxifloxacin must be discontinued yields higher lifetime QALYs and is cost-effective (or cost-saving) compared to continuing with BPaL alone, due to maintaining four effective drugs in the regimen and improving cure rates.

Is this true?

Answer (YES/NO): YES